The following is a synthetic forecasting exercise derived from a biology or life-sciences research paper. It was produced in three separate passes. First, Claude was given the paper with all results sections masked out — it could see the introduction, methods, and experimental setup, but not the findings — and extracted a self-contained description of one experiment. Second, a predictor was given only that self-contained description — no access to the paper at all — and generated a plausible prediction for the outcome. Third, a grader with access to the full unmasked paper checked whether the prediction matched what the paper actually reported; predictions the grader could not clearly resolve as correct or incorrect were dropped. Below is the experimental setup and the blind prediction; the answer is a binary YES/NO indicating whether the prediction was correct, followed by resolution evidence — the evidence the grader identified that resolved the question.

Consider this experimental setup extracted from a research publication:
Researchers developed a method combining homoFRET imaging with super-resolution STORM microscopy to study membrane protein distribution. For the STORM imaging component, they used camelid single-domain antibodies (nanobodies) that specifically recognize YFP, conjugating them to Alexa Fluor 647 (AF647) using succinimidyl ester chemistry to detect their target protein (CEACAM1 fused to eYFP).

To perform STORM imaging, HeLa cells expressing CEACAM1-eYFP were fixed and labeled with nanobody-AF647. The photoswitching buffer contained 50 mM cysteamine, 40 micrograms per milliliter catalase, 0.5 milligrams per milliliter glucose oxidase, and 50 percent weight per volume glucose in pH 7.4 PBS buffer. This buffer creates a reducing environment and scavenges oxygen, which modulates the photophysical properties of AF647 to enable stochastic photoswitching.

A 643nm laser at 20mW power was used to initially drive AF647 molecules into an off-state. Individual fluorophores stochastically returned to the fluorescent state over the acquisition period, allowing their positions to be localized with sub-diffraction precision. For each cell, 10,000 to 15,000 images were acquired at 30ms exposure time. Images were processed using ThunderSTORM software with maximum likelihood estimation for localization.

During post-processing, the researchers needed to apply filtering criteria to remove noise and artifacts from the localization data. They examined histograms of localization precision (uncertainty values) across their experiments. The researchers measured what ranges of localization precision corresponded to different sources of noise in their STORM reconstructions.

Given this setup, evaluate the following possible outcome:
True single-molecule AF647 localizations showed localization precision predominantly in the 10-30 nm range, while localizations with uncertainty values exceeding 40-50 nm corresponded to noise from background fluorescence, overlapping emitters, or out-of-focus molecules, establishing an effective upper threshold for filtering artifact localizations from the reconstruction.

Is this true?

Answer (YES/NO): NO